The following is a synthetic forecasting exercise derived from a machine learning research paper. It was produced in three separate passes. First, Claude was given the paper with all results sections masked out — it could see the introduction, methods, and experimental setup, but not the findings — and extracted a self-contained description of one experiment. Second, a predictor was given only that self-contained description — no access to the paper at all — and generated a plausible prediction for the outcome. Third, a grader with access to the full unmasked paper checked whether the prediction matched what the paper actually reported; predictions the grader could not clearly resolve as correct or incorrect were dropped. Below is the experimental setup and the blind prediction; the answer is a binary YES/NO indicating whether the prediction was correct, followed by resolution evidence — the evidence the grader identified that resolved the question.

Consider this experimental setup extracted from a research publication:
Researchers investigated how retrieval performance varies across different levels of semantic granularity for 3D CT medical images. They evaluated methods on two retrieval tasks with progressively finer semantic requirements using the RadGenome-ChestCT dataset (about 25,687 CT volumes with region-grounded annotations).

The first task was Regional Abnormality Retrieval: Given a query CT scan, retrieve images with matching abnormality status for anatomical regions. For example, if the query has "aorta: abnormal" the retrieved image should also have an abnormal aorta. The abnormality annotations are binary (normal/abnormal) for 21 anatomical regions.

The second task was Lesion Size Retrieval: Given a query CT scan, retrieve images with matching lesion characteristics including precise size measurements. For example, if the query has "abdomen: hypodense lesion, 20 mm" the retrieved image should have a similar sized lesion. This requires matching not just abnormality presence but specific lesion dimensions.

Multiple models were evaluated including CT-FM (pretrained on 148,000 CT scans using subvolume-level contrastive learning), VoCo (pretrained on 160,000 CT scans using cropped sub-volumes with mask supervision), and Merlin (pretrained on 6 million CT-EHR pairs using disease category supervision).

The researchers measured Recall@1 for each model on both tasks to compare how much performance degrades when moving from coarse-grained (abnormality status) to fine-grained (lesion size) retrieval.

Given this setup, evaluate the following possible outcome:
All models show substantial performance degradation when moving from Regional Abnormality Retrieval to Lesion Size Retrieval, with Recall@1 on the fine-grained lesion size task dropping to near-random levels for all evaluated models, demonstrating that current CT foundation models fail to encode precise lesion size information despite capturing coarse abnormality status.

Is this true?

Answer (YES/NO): YES